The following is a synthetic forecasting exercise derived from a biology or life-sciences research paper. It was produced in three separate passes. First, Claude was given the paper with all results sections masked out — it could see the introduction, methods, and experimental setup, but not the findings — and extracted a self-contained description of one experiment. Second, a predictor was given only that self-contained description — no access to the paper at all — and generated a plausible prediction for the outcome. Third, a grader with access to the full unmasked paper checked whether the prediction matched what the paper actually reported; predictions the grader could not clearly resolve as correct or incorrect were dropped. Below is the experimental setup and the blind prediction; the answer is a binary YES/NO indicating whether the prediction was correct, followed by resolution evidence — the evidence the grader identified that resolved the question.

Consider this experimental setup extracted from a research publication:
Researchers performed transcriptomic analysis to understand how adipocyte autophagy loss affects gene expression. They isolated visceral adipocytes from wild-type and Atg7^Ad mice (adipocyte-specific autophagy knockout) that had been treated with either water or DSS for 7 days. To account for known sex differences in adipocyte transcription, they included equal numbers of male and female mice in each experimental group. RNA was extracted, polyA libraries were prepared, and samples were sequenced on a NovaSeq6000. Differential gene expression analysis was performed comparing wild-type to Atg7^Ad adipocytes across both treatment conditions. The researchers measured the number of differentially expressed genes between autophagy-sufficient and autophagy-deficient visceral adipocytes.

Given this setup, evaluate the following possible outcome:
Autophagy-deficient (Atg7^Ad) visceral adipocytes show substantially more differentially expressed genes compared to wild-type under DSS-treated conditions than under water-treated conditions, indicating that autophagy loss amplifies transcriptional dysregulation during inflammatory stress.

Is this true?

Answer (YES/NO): NO